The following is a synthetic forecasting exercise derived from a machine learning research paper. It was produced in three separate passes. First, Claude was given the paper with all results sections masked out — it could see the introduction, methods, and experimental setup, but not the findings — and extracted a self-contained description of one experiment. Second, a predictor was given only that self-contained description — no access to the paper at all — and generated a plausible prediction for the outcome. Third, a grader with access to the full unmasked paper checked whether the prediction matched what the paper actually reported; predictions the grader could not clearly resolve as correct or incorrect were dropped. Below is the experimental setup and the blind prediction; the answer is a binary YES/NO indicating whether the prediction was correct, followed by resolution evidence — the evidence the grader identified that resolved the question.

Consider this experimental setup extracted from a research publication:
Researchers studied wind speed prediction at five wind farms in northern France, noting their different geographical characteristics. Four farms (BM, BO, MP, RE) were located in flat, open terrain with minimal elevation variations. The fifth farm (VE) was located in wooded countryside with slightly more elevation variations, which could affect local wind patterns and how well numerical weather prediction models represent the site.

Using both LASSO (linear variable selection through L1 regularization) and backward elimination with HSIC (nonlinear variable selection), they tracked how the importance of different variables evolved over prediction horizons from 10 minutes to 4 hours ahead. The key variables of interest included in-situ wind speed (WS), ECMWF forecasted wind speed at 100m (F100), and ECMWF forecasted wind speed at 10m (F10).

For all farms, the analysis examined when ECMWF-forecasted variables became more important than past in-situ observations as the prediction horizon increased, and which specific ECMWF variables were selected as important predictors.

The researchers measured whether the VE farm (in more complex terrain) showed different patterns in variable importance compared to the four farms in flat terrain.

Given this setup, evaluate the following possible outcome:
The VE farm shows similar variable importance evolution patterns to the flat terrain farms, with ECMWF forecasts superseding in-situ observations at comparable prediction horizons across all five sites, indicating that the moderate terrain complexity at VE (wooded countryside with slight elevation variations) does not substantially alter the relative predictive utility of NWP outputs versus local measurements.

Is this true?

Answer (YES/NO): NO